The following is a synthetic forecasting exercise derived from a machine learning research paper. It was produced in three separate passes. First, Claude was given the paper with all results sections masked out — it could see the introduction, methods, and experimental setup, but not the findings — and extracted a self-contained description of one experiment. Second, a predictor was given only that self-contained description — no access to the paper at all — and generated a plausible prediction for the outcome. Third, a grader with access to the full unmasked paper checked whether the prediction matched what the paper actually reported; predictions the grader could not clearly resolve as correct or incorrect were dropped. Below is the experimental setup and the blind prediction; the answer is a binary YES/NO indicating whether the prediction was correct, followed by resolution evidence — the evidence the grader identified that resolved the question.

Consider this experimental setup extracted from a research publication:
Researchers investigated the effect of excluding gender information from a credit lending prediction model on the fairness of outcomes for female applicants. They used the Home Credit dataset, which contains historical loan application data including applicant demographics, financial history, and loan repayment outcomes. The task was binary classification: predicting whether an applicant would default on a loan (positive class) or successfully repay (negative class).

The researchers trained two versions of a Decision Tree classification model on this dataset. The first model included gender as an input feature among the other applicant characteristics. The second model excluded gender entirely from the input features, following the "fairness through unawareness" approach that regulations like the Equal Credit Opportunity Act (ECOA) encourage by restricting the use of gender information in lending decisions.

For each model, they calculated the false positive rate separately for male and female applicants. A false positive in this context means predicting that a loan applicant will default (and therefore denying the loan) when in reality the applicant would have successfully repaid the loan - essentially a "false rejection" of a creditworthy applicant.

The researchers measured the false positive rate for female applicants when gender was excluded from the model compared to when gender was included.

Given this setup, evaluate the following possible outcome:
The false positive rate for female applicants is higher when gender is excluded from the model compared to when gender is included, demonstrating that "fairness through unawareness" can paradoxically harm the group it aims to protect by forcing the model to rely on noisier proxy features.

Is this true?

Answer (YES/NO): YES